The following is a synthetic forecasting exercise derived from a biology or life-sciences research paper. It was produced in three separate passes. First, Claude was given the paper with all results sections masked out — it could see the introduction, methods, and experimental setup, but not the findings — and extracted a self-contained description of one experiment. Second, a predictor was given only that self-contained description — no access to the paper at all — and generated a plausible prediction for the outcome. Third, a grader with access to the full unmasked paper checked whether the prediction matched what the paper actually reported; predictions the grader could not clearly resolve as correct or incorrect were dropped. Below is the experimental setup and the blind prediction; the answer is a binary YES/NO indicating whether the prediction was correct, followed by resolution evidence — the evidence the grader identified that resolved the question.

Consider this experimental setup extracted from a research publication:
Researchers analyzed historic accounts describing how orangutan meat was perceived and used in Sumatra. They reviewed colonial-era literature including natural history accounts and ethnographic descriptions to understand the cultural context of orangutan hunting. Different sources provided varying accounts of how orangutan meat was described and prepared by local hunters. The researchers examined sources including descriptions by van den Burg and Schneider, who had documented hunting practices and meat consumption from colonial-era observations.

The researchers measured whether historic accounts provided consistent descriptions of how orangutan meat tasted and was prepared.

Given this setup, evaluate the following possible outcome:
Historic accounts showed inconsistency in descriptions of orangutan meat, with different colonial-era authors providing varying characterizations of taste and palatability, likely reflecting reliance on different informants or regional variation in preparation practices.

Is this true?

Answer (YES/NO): YES